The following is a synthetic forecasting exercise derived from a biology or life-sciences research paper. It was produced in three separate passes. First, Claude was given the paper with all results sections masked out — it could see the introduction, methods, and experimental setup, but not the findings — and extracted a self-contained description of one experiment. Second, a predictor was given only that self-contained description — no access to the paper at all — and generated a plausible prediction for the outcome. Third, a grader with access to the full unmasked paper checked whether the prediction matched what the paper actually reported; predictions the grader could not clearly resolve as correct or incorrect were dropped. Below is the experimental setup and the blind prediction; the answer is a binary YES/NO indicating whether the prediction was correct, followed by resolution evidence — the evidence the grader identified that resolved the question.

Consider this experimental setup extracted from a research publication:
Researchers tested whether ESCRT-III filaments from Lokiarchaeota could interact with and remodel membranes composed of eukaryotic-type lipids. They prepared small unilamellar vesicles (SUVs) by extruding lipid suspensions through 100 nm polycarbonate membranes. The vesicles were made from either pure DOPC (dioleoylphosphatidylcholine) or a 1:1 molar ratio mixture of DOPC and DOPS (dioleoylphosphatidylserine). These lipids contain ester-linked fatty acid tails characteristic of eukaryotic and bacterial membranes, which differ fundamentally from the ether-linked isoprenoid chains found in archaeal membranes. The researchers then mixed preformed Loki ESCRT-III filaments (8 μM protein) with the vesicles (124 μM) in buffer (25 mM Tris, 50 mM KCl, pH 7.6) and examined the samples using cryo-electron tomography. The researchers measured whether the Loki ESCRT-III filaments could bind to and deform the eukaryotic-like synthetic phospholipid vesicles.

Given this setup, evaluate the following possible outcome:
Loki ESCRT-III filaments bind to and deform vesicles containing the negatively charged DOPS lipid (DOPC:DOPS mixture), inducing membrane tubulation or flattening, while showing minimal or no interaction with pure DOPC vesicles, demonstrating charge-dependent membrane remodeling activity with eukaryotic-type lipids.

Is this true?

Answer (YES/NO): NO